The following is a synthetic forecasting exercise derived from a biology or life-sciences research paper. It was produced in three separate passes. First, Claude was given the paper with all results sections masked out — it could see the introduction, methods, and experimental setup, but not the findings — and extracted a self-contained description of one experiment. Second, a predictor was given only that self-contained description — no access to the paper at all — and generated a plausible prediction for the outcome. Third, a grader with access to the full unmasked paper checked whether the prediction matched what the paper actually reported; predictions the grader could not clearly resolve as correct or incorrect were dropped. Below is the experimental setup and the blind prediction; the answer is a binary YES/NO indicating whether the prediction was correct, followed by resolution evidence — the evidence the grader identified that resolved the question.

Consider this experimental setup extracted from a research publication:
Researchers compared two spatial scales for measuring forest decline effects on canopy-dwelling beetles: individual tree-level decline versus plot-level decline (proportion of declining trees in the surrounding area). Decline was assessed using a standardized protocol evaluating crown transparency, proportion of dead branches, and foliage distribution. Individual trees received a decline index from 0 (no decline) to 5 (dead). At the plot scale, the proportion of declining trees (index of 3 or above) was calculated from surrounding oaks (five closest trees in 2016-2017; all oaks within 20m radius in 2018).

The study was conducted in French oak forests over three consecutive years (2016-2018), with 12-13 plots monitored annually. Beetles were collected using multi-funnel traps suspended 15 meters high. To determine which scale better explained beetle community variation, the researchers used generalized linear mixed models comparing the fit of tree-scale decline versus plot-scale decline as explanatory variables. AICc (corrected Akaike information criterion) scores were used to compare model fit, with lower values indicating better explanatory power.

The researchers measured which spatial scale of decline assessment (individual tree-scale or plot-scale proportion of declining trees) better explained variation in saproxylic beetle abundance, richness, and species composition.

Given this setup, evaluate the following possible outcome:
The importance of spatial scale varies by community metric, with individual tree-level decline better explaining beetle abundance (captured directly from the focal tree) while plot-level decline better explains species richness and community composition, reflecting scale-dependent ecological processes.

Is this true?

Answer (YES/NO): NO